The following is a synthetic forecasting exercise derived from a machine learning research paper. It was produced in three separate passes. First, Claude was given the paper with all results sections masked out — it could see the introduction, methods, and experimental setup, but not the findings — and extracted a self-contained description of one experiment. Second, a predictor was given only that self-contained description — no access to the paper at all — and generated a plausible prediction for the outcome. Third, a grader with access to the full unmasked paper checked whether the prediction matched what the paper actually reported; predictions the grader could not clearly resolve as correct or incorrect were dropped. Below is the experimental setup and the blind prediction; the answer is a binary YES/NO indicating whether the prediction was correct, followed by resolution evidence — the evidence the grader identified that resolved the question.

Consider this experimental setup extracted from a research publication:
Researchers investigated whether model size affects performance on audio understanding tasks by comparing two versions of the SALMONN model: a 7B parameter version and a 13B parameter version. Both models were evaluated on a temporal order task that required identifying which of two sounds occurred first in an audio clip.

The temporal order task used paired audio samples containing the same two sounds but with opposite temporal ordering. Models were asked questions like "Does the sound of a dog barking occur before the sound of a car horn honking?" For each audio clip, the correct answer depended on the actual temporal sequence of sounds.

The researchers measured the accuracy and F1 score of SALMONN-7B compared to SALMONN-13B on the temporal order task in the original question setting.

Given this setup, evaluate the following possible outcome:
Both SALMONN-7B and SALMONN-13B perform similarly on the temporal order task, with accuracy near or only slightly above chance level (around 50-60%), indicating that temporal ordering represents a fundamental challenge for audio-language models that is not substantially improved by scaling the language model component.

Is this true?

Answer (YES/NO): NO